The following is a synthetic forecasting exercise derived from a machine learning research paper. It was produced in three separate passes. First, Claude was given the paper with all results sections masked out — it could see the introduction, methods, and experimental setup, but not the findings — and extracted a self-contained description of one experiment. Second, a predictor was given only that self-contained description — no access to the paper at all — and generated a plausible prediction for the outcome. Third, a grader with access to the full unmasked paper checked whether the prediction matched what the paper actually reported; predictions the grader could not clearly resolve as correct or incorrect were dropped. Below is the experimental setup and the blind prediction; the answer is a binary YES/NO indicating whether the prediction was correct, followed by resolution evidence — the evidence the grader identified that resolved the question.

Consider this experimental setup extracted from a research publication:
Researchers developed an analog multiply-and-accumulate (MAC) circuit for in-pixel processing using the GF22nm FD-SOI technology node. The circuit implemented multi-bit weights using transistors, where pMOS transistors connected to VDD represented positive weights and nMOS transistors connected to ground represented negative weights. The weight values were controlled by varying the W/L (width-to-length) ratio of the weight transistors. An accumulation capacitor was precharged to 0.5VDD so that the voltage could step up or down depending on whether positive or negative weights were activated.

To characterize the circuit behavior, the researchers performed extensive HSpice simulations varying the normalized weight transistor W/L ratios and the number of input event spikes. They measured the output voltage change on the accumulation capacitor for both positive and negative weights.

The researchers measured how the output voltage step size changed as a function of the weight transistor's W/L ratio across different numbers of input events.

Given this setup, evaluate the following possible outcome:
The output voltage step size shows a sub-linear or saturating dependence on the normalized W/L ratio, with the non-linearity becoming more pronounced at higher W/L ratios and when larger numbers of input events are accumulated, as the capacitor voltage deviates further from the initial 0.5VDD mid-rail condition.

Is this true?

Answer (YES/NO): YES